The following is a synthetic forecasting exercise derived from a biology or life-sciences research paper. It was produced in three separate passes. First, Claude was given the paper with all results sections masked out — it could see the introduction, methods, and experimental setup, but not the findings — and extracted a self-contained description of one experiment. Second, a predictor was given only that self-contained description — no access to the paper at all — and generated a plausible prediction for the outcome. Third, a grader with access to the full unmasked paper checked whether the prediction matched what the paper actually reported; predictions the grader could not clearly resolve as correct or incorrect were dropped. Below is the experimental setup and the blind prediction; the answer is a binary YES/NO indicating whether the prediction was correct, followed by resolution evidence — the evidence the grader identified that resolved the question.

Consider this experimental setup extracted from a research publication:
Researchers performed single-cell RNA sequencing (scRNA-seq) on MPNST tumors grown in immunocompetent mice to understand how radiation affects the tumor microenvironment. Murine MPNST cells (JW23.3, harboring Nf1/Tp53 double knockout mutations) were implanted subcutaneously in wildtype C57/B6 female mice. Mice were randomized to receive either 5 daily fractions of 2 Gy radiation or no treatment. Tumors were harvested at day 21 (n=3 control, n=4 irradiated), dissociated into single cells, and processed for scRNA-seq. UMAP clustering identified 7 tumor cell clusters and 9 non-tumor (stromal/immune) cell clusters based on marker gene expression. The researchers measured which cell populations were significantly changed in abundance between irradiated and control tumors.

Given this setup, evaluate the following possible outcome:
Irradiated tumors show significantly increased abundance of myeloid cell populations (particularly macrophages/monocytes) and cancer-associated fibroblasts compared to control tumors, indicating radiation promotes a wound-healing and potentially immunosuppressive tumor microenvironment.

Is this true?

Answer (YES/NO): NO